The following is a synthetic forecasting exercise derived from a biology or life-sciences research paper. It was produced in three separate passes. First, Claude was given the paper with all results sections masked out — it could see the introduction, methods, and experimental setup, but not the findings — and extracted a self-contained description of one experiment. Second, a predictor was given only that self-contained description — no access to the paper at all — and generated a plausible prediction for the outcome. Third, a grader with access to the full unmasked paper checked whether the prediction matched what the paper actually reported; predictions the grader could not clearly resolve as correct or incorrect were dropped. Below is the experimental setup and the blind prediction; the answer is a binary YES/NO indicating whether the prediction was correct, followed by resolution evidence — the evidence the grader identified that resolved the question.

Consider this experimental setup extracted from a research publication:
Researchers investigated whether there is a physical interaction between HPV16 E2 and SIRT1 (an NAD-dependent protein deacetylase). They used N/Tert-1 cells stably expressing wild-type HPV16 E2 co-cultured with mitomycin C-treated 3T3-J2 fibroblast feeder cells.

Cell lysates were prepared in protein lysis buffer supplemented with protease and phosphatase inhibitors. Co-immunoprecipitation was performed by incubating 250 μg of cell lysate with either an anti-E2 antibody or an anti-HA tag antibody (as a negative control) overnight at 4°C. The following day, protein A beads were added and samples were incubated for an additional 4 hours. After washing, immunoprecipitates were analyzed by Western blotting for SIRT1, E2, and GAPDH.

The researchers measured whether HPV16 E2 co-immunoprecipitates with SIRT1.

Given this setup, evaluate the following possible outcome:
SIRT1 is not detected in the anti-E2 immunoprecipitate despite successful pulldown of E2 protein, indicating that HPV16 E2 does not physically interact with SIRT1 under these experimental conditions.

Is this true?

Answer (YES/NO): NO